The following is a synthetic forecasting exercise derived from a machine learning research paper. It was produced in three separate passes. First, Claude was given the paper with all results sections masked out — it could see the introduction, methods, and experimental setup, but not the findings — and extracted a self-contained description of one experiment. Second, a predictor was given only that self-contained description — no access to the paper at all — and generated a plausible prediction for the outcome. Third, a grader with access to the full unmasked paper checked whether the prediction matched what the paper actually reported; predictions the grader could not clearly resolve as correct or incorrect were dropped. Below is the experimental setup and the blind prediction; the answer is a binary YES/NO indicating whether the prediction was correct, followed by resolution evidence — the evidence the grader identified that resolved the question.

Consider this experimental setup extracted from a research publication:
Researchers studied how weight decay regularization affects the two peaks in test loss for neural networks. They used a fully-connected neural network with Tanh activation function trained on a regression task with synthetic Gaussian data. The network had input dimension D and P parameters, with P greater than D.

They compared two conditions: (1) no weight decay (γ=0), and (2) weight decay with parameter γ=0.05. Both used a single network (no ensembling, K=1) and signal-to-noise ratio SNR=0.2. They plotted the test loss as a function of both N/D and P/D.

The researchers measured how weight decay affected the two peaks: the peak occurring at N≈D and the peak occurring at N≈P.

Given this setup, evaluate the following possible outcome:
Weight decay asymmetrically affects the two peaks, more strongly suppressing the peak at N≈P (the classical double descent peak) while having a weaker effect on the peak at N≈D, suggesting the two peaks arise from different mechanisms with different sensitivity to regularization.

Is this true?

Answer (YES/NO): YES